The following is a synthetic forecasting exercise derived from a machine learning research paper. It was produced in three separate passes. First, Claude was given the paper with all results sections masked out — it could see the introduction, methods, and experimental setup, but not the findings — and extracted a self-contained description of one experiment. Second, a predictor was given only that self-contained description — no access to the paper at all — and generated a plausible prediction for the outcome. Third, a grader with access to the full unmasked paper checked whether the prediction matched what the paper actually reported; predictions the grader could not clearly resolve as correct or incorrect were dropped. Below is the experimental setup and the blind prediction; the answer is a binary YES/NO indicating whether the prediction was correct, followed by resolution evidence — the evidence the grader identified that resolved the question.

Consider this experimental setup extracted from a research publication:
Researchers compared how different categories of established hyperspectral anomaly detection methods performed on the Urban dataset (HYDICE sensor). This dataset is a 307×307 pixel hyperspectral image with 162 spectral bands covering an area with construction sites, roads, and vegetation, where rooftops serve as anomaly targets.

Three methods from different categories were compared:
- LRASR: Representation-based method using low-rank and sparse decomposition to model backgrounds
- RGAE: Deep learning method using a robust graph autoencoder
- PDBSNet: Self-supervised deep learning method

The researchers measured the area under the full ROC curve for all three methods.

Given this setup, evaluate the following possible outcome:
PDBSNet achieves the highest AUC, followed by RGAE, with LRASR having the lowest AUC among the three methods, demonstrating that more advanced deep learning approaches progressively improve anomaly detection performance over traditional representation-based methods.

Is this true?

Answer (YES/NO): NO